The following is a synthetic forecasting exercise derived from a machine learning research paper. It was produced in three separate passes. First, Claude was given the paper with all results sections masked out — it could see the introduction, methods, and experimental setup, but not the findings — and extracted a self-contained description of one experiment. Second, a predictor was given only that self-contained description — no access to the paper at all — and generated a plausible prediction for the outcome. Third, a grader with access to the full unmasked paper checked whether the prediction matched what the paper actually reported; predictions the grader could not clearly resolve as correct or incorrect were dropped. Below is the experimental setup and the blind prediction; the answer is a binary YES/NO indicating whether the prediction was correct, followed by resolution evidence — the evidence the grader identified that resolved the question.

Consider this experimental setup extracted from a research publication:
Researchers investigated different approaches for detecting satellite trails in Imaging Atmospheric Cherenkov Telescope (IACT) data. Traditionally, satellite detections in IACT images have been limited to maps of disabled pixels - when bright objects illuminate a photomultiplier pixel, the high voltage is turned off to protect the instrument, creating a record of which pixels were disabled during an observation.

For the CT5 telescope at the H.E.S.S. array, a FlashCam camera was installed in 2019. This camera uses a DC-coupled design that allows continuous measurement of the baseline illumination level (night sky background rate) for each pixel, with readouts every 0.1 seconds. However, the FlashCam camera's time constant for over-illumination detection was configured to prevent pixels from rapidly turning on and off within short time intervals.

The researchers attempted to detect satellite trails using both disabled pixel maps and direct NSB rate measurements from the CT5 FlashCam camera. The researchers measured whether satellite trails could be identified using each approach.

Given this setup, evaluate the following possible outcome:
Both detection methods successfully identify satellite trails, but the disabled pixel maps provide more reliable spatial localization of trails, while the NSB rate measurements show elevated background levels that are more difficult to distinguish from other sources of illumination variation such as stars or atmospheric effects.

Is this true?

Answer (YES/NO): NO